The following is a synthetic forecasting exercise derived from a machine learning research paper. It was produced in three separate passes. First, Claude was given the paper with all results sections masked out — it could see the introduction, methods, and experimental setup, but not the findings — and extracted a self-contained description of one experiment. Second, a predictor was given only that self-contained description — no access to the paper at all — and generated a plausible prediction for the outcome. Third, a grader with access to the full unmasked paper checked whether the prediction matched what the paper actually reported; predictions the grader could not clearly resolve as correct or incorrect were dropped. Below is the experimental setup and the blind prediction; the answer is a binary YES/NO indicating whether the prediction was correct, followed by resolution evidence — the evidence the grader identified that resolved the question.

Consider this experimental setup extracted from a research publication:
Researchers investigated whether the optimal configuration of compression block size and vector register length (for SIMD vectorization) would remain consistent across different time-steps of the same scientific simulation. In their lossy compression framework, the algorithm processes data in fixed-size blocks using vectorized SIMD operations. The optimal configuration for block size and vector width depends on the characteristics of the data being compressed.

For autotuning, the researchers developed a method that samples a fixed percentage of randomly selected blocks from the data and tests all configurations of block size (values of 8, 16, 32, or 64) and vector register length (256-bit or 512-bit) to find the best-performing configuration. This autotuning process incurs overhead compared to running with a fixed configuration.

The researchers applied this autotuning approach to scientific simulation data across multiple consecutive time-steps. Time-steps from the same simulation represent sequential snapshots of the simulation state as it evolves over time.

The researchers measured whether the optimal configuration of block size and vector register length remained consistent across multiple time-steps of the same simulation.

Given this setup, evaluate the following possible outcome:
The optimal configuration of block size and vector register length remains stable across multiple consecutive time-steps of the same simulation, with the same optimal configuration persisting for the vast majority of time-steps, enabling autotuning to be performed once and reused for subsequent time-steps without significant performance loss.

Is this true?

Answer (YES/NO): NO